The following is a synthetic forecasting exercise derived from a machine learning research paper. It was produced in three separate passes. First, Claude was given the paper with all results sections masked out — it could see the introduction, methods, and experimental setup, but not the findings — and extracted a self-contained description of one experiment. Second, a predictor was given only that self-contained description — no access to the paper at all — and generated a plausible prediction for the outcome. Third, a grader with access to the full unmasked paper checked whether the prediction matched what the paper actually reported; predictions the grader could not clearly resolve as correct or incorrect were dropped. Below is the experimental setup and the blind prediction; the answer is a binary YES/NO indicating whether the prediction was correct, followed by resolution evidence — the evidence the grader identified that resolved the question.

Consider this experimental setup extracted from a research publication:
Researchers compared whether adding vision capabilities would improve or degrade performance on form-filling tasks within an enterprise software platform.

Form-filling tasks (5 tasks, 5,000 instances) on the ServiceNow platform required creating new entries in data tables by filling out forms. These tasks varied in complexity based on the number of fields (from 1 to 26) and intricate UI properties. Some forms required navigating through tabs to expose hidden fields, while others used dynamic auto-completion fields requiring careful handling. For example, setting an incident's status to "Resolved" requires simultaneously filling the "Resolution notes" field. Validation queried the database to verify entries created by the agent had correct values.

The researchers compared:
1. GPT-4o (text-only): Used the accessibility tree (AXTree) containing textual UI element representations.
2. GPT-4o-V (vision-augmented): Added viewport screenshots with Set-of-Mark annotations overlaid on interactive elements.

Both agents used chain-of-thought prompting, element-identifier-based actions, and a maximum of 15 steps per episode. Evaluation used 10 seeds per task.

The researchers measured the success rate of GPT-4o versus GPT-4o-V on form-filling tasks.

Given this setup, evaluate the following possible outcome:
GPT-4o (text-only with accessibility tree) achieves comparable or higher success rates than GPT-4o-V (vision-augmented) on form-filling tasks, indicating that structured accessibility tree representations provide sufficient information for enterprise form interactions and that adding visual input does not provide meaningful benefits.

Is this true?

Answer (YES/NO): YES